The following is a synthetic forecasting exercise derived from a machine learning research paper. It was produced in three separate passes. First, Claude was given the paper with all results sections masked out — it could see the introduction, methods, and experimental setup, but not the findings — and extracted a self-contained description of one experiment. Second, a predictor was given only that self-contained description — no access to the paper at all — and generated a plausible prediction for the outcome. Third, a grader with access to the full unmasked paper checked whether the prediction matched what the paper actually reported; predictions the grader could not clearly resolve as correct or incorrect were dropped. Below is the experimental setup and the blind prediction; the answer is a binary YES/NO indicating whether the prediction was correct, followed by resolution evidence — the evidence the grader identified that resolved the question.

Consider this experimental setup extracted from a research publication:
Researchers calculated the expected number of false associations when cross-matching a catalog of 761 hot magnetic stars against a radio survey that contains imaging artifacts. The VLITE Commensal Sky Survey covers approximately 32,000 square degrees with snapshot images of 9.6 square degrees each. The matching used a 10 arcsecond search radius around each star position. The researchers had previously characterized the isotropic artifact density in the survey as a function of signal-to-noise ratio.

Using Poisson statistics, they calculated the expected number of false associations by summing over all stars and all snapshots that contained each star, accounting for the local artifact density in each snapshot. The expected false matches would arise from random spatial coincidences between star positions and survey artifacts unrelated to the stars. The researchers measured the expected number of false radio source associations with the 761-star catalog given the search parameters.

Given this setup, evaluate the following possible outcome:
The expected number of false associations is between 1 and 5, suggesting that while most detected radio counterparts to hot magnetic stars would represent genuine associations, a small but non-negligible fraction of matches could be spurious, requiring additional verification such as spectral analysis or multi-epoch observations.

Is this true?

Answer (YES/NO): NO